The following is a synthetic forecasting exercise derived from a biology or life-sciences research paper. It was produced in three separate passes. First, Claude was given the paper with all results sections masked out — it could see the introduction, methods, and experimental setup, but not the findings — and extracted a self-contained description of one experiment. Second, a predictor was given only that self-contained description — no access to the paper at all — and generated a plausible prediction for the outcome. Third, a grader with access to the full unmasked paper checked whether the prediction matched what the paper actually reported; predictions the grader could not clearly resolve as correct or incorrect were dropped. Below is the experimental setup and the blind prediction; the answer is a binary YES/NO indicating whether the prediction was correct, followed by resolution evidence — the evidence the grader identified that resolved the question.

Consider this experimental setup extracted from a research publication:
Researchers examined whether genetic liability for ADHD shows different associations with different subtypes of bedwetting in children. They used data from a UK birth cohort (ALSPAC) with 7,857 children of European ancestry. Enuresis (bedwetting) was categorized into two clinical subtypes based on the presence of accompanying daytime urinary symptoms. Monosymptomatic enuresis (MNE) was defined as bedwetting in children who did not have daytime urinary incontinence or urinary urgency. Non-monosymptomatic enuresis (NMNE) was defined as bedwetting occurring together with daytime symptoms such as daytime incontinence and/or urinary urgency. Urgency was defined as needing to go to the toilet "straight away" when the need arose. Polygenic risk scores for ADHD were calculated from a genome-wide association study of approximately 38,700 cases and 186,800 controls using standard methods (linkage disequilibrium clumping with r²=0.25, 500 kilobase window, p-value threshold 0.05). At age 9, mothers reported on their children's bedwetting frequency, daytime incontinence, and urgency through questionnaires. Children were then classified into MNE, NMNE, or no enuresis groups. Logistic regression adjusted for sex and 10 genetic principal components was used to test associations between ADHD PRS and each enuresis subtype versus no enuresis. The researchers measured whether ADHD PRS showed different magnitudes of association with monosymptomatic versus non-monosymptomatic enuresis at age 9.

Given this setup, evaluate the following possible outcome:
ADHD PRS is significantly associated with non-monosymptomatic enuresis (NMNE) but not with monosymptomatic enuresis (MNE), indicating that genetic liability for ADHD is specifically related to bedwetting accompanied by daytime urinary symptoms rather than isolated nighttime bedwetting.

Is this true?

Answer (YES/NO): NO